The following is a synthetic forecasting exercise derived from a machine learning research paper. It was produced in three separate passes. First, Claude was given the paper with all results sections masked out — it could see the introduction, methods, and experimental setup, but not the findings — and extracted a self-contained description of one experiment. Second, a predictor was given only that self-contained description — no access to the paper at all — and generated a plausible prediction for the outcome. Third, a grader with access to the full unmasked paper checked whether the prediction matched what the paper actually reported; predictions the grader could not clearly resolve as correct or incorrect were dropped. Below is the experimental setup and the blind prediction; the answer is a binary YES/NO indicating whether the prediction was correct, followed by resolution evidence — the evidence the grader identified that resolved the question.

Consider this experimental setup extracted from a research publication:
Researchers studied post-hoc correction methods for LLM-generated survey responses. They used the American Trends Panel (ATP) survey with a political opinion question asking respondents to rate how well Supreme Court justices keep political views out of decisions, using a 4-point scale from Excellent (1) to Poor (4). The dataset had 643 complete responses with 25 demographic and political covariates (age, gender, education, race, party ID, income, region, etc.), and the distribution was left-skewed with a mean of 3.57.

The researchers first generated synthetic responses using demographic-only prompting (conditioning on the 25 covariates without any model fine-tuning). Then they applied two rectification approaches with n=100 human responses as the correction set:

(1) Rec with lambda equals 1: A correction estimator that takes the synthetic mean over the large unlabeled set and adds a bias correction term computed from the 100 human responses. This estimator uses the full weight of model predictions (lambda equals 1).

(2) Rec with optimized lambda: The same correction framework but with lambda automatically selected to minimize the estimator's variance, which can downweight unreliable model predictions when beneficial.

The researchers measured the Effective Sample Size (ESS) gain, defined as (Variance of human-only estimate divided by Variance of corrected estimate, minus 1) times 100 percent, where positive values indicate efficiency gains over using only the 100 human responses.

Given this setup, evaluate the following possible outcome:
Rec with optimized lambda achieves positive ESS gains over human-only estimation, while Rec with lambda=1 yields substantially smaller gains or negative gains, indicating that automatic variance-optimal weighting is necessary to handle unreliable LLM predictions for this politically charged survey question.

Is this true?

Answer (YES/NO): YES